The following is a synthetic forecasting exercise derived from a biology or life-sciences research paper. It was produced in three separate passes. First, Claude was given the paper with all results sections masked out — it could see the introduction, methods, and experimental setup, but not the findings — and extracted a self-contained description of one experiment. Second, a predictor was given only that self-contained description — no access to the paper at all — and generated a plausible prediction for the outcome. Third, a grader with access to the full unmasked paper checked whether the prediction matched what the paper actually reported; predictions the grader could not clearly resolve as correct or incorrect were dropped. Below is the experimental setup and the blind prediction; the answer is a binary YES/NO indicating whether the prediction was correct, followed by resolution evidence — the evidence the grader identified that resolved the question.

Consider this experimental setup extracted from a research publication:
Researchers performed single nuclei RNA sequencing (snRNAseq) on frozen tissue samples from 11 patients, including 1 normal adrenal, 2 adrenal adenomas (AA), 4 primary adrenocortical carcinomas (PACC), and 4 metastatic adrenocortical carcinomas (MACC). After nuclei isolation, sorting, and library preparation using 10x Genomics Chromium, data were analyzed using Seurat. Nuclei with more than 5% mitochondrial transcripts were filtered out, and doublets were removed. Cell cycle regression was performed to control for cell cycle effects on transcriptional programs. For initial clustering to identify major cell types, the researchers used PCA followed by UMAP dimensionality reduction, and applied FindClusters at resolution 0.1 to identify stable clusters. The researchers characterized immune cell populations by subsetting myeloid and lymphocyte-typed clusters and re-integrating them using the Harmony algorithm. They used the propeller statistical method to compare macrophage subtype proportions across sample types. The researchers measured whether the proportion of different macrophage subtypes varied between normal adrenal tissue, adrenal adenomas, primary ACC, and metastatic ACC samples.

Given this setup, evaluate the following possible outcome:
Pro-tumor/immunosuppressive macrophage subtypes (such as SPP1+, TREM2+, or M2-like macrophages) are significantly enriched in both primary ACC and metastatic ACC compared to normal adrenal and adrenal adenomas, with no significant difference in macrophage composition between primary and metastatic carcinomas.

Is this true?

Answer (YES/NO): NO